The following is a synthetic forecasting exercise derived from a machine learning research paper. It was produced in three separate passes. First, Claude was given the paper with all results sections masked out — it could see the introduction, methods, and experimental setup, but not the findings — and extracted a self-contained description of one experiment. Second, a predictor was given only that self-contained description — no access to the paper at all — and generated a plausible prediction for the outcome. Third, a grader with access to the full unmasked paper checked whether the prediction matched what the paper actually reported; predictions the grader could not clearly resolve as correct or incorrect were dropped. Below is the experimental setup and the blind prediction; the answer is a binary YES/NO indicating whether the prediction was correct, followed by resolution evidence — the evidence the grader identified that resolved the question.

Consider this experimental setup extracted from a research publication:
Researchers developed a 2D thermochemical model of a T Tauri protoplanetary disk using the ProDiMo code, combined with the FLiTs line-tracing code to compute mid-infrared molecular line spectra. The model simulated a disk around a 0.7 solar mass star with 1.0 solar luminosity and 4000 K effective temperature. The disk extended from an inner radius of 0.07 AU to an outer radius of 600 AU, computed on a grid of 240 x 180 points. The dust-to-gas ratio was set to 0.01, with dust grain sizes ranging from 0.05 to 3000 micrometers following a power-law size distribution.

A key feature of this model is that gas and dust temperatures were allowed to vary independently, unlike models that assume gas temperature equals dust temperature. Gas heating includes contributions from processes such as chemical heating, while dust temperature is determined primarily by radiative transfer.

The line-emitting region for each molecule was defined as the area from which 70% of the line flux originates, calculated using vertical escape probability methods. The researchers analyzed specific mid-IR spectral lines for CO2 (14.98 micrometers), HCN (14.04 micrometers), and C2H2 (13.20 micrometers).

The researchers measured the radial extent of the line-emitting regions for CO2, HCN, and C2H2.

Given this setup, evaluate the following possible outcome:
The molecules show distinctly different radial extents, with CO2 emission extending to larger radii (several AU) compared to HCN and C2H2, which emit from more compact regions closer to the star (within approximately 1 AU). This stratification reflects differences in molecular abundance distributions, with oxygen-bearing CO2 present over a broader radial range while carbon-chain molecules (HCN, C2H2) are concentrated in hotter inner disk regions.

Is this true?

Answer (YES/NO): NO